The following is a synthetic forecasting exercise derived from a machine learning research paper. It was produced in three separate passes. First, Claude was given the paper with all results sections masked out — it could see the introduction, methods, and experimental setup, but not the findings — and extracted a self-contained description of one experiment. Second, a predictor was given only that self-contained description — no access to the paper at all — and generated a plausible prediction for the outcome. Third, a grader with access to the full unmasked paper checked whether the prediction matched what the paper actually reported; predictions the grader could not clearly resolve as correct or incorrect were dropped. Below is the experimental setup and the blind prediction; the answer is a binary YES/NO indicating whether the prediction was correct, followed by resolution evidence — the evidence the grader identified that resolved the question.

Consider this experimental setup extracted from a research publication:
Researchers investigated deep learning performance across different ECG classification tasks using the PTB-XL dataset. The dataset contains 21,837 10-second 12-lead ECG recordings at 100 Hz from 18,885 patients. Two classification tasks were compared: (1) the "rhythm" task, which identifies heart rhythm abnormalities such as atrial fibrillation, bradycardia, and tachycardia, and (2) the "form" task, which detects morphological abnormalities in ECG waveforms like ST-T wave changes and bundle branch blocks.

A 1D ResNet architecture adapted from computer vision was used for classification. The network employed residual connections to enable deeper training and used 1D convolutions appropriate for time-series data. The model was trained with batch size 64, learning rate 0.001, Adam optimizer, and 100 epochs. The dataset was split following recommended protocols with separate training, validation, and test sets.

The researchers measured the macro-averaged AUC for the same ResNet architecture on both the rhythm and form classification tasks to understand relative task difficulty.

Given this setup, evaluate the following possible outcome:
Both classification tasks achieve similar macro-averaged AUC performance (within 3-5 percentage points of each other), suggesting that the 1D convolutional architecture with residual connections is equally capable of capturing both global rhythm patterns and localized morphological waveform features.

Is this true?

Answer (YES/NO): NO